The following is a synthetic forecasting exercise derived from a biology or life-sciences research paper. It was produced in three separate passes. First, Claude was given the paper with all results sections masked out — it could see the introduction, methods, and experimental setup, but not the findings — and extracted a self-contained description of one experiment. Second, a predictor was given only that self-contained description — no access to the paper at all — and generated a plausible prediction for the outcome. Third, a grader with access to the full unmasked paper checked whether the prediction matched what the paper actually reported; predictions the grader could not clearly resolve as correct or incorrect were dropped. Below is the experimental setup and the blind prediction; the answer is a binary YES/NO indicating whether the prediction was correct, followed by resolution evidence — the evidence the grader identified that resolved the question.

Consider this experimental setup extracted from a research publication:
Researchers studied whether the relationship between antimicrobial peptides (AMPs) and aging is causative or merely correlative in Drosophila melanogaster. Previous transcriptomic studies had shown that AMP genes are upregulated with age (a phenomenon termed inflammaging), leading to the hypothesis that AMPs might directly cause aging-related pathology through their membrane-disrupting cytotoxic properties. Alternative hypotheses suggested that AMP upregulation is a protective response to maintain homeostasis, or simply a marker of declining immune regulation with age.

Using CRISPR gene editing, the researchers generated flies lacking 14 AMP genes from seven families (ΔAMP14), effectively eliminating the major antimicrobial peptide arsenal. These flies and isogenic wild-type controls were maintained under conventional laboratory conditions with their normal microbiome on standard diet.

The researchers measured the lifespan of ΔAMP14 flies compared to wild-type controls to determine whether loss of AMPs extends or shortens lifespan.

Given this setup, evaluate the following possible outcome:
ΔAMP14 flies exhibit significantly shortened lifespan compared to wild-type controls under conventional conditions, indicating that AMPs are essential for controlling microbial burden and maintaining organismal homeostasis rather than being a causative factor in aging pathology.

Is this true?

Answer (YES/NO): YES